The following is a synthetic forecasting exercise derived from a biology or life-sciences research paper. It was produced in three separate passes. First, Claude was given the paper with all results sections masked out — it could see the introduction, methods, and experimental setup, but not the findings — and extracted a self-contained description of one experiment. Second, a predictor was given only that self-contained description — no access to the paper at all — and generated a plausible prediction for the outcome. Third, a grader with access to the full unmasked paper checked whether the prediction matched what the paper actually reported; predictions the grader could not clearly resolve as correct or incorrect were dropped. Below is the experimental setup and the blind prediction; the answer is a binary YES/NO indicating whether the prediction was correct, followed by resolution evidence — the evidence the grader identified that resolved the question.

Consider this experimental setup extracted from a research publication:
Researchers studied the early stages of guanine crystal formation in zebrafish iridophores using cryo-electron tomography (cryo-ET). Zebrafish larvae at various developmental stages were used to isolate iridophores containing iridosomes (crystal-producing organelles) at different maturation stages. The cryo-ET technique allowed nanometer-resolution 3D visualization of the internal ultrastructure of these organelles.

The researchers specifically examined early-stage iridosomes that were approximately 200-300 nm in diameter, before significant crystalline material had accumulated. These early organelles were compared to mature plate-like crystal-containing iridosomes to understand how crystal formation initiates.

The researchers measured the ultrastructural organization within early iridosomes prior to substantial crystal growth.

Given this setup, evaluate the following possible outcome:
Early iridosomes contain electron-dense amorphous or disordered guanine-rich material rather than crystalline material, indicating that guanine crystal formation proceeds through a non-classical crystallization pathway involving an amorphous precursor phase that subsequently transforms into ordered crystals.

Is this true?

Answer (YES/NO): NO